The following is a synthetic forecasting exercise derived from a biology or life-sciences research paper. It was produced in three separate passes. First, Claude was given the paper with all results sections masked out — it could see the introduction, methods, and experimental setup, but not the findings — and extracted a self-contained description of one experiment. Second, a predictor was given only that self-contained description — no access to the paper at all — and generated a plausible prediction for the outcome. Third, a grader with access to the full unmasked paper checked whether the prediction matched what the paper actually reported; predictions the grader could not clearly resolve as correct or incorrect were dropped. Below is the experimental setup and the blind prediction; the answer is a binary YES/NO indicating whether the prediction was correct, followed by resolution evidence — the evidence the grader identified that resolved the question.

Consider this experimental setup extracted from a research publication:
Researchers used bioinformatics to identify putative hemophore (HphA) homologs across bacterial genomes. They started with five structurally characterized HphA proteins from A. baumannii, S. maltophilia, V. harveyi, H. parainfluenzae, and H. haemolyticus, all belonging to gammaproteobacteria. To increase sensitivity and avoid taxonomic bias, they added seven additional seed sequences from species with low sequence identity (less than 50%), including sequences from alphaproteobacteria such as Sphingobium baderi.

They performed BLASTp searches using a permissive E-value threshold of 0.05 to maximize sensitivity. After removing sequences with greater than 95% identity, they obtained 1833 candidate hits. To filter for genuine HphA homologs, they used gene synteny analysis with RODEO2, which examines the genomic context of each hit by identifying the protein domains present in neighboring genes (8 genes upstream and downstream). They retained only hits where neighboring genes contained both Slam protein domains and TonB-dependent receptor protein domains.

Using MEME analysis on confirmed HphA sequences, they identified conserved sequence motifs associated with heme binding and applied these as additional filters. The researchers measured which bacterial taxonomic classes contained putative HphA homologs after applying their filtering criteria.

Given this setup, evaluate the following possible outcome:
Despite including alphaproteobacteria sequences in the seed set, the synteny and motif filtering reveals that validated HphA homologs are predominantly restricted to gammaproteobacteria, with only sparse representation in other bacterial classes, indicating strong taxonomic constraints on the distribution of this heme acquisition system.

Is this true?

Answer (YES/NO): NO